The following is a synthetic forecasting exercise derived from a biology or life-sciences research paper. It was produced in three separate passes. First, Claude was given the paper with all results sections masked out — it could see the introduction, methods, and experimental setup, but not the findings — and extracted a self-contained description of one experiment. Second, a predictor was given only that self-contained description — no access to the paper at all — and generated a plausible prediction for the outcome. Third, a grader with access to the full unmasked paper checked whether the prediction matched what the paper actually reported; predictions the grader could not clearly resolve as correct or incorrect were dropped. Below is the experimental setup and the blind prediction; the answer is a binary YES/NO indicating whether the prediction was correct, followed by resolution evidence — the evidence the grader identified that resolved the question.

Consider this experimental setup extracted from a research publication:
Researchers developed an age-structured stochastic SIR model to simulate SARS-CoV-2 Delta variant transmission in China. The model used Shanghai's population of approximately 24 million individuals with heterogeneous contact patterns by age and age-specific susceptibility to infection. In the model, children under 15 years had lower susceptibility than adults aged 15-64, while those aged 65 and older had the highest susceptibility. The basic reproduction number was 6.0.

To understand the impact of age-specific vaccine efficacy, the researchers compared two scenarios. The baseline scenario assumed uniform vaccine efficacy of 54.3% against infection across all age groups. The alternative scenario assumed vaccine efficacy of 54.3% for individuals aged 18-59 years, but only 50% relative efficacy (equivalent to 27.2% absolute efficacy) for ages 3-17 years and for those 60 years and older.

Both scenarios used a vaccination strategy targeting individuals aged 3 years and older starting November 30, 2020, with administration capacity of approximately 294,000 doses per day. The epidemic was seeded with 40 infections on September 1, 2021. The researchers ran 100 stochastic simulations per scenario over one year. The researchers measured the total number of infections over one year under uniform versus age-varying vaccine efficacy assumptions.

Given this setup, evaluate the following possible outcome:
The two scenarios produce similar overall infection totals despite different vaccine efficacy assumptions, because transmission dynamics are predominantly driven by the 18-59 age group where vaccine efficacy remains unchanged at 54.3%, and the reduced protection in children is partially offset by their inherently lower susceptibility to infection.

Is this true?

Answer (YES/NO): NO